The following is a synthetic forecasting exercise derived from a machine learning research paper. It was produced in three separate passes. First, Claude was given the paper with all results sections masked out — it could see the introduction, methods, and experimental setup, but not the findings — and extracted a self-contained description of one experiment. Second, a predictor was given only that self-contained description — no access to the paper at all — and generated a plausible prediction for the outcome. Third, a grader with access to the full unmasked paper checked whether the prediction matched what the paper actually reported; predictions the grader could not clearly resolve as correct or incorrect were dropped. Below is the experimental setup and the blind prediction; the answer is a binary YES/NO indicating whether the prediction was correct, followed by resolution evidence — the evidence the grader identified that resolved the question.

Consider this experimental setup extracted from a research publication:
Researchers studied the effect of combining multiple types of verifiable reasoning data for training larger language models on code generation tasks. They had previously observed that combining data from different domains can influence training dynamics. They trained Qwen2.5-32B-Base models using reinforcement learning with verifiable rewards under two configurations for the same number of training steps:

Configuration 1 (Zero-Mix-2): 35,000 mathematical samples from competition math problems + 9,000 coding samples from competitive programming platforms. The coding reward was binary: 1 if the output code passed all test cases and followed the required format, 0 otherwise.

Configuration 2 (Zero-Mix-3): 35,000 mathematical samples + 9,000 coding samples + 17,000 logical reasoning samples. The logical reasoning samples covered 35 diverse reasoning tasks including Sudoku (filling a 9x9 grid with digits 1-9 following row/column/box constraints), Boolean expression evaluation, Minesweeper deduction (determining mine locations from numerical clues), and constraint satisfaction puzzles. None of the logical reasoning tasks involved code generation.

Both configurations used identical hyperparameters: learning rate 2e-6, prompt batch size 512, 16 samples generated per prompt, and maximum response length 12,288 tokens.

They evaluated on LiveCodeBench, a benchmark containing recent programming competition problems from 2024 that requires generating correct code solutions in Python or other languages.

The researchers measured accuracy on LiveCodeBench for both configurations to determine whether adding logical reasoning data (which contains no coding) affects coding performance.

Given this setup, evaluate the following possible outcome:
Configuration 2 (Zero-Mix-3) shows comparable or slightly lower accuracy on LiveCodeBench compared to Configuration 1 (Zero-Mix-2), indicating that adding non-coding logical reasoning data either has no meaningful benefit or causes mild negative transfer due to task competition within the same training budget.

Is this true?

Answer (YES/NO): NO